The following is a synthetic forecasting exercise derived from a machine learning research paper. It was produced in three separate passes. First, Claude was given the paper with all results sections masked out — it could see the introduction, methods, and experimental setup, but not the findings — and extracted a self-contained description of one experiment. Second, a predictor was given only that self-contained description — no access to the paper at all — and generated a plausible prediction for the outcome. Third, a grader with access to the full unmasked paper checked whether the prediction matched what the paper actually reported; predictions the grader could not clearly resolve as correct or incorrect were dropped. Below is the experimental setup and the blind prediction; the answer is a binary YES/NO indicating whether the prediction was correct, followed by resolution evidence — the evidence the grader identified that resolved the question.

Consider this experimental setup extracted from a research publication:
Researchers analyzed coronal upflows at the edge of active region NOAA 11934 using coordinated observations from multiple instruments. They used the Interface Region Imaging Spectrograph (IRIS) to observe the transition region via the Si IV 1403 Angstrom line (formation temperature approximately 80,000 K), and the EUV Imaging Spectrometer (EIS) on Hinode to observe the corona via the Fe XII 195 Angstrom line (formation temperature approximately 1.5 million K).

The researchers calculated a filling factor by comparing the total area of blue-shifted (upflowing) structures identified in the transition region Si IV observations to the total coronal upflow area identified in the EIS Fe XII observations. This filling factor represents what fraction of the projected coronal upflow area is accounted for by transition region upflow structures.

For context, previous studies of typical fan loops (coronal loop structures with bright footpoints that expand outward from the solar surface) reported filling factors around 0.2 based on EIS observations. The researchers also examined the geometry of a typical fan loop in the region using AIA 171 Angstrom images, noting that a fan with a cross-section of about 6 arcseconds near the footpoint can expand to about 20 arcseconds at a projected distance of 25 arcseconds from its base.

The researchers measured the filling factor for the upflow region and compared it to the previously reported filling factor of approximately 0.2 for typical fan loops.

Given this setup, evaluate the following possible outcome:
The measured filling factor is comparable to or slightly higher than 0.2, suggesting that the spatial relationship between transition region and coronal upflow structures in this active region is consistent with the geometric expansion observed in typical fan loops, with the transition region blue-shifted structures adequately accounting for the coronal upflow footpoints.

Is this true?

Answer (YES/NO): NO